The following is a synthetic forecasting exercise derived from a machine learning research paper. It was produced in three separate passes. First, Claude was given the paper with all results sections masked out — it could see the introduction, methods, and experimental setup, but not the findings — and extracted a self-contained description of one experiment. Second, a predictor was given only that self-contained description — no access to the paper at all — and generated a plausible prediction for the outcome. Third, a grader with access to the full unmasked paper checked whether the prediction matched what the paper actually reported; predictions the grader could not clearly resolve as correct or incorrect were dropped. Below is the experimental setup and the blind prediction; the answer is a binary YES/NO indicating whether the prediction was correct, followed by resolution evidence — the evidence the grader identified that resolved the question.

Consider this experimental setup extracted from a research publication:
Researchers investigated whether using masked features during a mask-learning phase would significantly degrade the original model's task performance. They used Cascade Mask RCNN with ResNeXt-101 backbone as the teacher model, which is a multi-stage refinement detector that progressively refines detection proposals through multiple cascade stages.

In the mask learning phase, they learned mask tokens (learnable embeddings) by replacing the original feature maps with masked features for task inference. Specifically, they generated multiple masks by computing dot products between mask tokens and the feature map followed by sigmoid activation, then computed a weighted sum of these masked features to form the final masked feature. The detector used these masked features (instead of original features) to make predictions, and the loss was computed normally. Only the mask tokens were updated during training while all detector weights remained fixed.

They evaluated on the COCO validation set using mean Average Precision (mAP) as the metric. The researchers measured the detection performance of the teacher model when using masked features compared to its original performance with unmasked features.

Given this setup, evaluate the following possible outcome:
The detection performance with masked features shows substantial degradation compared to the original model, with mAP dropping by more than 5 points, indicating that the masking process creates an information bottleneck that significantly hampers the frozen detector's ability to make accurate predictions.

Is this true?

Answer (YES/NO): NO